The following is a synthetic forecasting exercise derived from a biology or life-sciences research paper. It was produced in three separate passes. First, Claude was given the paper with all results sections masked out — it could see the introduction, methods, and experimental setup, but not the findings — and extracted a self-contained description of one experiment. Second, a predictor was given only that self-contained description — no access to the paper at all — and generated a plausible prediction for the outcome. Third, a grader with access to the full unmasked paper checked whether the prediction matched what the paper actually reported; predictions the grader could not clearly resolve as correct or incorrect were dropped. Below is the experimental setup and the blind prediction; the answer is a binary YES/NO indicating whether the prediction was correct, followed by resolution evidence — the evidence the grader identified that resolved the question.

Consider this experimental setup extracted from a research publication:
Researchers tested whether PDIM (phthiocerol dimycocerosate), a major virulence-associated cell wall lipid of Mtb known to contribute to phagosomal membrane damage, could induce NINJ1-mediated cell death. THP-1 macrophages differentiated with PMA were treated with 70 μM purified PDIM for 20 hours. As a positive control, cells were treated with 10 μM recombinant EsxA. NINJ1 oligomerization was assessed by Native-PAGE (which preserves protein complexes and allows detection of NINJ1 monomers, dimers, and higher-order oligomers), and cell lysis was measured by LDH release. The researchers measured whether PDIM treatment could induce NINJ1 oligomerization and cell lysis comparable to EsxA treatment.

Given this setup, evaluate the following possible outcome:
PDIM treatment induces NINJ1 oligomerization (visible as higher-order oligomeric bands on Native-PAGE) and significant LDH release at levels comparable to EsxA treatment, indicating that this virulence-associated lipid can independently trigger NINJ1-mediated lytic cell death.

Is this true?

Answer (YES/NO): NO